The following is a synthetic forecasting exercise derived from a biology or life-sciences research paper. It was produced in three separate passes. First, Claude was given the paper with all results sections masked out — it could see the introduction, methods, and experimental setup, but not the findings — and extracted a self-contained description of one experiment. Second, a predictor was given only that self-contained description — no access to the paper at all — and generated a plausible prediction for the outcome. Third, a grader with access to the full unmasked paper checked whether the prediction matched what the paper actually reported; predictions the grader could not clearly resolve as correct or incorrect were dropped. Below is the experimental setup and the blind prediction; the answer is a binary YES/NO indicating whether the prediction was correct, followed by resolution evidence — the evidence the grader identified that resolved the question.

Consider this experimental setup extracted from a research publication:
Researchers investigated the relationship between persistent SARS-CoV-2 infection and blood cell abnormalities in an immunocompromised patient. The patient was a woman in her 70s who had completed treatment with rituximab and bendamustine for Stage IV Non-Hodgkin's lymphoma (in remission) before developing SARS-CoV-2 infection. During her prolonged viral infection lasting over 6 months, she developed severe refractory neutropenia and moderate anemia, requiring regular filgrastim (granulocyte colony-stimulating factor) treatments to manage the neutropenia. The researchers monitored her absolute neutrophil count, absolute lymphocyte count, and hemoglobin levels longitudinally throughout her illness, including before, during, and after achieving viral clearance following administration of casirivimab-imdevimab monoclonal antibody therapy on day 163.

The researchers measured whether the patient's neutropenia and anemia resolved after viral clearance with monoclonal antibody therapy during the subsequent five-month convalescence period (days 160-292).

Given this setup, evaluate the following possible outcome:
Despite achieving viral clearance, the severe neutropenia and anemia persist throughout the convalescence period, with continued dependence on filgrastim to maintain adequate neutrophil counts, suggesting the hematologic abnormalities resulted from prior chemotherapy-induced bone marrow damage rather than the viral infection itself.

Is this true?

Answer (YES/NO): NO